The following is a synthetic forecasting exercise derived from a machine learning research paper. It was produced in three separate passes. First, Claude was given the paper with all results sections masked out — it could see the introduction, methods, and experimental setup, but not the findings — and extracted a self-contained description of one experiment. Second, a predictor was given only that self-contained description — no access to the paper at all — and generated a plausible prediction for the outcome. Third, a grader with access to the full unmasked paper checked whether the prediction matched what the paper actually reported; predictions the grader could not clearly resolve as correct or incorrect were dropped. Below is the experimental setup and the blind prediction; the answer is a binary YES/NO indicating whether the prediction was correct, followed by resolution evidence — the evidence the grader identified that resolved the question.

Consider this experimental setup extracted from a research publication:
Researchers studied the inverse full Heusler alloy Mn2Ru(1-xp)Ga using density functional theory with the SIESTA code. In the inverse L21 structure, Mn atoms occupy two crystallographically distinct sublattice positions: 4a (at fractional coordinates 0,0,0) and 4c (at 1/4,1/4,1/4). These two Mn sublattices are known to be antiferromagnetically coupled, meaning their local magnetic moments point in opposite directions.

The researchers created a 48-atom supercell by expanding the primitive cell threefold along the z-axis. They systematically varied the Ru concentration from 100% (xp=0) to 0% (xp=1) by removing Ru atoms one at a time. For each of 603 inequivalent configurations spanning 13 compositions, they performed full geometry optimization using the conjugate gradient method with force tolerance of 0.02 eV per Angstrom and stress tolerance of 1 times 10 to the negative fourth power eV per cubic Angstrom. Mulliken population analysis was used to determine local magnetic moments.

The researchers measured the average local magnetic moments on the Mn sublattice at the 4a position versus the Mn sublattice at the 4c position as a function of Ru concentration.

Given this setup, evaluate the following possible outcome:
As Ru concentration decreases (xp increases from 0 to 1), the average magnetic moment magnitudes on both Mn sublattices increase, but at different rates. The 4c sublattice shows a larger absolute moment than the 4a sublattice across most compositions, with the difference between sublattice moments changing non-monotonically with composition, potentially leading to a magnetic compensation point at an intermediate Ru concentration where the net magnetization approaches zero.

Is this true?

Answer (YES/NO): NO